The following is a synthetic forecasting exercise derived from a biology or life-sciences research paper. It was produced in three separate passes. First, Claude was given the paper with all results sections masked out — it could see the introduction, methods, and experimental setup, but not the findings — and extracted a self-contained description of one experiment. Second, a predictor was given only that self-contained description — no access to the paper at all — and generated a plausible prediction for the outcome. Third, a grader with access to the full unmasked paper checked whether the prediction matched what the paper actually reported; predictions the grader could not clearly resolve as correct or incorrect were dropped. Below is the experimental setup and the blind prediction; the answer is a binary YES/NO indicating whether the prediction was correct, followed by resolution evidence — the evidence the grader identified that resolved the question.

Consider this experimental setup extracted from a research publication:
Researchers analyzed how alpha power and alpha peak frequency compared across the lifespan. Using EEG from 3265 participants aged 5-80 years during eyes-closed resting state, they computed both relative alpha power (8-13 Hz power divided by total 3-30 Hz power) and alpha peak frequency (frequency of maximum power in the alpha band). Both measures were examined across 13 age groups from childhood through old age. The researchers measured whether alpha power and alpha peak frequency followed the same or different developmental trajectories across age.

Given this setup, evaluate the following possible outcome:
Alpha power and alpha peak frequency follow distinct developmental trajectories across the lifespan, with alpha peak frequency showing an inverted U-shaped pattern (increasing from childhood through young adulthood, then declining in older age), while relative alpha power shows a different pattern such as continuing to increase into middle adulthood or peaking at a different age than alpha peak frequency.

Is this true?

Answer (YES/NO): YES